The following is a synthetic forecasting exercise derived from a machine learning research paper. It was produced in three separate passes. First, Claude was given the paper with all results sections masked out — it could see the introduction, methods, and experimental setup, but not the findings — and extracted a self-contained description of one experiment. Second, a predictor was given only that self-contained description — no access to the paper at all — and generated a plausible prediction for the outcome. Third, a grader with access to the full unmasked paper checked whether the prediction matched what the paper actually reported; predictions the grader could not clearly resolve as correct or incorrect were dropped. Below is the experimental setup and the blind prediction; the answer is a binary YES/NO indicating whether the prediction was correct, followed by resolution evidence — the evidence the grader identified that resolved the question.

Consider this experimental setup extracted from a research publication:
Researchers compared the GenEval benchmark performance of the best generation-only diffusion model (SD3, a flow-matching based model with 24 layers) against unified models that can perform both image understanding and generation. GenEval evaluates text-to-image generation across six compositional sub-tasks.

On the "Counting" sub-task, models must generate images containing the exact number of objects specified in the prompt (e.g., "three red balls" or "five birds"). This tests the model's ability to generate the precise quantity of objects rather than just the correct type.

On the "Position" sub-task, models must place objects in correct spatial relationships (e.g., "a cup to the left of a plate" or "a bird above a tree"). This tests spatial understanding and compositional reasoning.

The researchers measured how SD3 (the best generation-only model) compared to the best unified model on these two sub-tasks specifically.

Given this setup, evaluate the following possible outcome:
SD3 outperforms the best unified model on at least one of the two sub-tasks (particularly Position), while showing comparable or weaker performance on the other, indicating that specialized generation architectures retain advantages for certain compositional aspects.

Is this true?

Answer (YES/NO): NO